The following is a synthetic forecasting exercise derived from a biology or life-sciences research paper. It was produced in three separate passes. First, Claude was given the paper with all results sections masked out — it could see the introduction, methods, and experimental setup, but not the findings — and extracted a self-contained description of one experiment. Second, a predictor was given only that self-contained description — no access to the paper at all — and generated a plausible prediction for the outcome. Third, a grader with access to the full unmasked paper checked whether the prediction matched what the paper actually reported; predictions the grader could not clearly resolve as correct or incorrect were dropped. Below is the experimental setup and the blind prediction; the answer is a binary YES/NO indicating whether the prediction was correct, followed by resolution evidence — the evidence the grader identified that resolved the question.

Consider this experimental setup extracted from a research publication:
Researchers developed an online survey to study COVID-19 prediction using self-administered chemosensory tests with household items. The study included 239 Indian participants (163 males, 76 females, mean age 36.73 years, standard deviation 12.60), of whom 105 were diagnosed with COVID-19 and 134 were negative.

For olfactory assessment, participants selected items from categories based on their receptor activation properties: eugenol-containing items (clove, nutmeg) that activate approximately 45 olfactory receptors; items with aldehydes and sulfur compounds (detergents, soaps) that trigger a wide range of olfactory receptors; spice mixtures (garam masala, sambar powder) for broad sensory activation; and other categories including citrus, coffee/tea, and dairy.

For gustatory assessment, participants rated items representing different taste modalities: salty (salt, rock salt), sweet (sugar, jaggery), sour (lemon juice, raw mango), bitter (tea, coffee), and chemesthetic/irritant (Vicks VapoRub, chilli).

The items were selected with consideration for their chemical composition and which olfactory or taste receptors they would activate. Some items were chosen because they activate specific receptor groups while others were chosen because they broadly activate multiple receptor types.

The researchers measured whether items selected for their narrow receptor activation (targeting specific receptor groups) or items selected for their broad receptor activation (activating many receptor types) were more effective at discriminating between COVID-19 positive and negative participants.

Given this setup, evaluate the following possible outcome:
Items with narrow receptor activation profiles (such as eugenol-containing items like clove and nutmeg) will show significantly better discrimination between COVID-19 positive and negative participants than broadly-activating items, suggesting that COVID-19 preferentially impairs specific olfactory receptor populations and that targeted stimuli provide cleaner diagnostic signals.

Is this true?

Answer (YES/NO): NO